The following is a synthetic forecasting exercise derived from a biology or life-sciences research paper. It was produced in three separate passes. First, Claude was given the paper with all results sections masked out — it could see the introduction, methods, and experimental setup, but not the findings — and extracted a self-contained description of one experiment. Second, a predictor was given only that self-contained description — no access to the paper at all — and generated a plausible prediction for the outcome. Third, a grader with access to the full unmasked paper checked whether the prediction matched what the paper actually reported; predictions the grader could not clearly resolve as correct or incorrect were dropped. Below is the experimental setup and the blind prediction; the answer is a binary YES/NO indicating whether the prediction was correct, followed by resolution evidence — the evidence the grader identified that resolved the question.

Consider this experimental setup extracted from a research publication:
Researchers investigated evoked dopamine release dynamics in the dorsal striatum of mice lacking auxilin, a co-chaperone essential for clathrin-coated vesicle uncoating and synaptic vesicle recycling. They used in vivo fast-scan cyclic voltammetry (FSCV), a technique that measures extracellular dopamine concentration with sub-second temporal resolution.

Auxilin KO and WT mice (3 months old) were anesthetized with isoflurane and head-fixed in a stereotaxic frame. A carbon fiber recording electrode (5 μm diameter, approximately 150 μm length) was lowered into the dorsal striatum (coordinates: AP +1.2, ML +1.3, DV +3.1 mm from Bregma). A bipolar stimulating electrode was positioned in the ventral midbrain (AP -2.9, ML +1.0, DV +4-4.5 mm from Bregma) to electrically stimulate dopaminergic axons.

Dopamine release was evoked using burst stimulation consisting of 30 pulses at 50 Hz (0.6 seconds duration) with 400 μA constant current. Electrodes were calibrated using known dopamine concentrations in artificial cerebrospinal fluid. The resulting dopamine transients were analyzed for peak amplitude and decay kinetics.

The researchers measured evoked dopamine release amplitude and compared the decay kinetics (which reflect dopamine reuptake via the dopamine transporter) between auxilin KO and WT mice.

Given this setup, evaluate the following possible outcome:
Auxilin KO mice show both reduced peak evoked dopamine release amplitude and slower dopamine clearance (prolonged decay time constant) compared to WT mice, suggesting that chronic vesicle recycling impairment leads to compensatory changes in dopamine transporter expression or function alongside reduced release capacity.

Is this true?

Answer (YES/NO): NO